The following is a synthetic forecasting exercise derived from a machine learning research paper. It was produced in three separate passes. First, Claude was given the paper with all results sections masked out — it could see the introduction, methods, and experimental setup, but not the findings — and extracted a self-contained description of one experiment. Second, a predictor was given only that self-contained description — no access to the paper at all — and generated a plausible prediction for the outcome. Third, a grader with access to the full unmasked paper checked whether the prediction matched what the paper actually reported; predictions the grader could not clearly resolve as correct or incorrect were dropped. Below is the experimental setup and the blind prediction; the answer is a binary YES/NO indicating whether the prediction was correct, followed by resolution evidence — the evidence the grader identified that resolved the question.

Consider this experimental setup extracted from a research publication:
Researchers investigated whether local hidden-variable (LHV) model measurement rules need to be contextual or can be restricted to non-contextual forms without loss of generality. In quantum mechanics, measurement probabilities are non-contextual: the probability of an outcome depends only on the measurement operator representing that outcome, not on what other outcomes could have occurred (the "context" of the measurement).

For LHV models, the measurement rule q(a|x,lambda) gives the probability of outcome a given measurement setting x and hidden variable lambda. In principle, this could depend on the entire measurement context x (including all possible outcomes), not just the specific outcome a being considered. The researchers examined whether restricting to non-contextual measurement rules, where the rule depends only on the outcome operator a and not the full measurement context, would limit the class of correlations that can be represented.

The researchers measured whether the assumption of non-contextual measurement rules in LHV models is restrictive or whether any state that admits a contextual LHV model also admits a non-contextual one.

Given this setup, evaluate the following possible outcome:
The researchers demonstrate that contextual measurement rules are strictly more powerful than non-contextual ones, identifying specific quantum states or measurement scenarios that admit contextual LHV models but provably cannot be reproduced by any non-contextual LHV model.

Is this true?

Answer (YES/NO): NO